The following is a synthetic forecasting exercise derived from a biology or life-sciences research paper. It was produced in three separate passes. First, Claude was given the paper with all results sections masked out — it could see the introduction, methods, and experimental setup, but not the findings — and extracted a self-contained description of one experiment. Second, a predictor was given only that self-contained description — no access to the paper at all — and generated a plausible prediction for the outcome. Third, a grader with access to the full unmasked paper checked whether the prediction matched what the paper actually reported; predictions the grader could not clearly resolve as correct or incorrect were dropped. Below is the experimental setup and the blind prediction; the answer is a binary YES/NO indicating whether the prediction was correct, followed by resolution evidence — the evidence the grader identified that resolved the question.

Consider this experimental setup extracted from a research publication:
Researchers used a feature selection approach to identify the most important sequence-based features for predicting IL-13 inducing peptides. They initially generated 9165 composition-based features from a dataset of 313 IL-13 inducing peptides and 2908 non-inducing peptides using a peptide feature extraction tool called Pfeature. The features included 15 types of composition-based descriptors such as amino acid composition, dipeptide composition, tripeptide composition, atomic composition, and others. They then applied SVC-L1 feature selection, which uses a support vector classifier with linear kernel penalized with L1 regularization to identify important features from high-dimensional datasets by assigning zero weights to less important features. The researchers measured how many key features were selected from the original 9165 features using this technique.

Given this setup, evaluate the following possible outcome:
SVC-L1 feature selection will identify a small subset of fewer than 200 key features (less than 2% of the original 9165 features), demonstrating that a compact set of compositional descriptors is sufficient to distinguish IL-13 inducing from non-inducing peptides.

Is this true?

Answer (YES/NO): YES